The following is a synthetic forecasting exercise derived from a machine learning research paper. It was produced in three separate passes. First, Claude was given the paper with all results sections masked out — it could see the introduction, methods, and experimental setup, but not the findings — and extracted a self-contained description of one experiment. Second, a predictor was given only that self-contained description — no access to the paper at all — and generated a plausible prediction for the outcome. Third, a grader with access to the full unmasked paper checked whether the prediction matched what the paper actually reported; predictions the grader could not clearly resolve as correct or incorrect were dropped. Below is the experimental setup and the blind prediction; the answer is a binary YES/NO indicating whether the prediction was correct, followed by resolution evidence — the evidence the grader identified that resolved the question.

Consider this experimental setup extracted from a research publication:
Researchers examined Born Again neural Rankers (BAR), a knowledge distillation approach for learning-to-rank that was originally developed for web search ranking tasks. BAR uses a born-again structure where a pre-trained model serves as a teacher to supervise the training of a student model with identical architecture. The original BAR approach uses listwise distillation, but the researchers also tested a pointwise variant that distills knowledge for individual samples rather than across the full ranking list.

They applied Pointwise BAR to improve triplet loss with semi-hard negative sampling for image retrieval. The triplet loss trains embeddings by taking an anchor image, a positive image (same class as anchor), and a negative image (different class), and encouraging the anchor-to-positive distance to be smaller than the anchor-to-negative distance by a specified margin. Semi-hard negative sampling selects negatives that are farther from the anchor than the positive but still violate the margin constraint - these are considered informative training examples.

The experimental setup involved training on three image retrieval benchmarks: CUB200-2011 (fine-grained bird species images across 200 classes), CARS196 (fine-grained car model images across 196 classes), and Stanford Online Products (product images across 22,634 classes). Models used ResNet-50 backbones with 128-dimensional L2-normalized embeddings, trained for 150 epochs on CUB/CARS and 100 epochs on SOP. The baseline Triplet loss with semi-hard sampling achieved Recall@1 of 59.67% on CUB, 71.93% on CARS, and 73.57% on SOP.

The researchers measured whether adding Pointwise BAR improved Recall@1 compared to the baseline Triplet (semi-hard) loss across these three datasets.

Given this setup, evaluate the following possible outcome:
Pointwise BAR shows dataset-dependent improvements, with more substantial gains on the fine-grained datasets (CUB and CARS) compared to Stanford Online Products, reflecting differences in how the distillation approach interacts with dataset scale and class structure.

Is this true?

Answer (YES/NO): NO